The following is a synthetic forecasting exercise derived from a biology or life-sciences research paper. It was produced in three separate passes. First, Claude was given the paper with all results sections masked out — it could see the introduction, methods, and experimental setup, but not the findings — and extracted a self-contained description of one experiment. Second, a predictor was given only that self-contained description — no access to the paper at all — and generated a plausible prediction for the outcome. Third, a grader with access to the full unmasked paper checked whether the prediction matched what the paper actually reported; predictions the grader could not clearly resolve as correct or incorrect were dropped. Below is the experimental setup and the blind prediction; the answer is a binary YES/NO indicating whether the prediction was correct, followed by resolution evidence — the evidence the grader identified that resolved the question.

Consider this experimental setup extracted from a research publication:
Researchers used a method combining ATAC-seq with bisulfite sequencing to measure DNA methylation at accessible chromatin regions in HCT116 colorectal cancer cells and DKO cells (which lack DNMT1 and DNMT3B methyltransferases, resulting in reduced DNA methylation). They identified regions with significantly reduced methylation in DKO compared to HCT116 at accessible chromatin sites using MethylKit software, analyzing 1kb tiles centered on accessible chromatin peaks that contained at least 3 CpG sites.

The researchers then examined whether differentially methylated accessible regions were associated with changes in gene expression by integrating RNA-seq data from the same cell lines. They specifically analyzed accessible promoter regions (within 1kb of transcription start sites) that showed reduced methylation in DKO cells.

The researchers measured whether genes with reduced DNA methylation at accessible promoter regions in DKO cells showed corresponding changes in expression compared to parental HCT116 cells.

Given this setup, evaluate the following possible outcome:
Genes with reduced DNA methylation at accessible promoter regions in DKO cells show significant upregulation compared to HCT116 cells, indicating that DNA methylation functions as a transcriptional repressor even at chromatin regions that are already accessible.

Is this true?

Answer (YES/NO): YES